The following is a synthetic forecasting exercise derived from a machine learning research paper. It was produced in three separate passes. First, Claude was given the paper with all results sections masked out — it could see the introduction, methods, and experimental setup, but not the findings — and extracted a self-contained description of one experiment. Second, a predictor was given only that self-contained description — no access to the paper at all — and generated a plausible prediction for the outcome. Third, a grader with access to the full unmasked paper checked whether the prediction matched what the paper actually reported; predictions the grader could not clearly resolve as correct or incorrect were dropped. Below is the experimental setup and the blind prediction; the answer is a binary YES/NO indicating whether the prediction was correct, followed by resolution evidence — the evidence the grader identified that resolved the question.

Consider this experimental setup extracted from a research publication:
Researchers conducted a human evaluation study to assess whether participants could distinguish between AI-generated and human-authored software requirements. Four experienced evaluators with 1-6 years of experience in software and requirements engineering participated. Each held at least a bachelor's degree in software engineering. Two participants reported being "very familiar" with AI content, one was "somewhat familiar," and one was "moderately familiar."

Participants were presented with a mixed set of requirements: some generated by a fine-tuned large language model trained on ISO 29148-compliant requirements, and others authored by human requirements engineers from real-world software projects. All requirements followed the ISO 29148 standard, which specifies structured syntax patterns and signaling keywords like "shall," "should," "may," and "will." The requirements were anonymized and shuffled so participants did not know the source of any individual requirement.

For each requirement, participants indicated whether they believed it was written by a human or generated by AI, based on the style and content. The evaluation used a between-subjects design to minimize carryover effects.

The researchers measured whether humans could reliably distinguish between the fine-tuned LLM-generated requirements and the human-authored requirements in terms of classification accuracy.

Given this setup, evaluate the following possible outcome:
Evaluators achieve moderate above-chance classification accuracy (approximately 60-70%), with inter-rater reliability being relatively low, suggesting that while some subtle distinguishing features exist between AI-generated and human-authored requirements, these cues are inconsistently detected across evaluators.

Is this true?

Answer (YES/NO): NO